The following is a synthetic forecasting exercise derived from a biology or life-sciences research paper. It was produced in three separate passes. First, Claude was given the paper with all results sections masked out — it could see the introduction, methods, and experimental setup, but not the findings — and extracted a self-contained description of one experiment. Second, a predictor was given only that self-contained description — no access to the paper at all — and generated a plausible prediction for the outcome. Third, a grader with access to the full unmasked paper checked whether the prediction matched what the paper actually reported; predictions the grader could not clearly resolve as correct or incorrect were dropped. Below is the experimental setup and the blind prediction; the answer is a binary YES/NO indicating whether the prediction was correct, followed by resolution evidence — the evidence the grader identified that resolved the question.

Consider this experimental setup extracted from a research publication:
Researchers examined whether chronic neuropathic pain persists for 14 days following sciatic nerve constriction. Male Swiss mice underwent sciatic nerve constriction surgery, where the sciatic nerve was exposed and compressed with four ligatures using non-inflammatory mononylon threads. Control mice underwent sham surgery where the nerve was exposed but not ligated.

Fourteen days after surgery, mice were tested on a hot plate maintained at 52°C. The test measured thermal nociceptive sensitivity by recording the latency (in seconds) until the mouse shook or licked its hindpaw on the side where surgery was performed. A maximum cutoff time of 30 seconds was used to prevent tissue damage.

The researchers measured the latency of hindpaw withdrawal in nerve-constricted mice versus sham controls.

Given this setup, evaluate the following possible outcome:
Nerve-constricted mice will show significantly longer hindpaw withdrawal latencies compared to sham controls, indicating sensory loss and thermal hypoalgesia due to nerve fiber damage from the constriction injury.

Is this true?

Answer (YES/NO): NO